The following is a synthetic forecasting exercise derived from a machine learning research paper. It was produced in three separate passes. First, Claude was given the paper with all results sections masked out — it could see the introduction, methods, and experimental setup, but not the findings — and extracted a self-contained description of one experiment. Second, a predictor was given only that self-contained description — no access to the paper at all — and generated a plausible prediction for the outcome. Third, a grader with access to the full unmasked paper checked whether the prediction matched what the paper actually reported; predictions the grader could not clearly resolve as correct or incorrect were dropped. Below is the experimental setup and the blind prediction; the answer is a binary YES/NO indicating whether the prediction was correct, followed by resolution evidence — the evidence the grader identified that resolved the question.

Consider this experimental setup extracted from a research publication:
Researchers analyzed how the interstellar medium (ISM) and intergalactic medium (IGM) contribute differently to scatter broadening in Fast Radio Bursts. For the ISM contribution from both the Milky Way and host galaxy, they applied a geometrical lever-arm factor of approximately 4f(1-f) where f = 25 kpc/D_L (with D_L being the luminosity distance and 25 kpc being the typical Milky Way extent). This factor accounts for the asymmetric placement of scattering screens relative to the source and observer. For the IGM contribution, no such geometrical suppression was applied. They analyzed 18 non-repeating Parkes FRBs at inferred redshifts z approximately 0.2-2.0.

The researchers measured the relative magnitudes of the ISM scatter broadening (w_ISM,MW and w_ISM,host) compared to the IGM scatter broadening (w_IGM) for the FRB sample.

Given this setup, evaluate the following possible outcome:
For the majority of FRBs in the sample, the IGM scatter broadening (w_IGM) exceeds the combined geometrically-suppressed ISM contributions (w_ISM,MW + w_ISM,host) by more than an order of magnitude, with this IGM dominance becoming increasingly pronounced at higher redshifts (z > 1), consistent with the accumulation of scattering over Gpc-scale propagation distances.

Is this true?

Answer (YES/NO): YES